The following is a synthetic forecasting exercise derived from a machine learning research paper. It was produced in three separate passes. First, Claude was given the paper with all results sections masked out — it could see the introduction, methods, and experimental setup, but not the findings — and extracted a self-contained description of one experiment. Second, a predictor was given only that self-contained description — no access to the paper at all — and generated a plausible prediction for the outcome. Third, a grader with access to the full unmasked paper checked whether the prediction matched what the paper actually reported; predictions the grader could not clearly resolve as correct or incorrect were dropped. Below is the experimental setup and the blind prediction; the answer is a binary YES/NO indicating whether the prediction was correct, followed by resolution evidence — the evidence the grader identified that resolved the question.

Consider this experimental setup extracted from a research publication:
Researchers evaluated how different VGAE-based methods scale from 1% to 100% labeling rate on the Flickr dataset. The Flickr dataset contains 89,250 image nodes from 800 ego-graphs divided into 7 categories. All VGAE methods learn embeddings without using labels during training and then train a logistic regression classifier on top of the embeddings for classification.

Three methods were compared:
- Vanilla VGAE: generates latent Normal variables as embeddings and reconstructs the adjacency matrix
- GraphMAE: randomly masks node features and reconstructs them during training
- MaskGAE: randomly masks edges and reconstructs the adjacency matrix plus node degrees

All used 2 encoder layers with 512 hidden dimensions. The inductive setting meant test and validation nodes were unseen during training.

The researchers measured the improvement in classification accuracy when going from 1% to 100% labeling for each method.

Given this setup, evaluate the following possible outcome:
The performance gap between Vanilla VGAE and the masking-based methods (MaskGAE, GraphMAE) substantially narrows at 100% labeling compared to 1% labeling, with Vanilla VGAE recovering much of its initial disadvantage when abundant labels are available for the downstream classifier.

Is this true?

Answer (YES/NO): YES